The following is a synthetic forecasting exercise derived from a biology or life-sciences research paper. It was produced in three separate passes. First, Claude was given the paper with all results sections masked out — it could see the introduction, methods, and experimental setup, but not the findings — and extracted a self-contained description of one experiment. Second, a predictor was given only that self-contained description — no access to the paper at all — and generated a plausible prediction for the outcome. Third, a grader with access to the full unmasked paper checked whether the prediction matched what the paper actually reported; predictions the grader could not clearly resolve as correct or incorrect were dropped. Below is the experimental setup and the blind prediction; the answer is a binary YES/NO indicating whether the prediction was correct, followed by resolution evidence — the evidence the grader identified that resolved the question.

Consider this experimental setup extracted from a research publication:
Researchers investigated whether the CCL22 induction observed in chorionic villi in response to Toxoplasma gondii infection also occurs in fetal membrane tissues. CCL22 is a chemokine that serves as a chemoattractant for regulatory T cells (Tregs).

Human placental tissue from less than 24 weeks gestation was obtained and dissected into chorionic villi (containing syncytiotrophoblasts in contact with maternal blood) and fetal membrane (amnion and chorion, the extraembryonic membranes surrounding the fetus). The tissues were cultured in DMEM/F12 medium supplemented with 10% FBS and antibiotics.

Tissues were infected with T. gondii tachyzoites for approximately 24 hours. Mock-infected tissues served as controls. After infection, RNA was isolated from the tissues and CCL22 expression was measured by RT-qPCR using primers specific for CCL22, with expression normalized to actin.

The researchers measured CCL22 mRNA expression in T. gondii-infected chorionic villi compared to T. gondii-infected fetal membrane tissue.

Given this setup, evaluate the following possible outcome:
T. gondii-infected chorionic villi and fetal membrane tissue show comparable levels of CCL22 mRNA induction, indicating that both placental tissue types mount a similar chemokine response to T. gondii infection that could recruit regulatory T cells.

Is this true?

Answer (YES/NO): NO